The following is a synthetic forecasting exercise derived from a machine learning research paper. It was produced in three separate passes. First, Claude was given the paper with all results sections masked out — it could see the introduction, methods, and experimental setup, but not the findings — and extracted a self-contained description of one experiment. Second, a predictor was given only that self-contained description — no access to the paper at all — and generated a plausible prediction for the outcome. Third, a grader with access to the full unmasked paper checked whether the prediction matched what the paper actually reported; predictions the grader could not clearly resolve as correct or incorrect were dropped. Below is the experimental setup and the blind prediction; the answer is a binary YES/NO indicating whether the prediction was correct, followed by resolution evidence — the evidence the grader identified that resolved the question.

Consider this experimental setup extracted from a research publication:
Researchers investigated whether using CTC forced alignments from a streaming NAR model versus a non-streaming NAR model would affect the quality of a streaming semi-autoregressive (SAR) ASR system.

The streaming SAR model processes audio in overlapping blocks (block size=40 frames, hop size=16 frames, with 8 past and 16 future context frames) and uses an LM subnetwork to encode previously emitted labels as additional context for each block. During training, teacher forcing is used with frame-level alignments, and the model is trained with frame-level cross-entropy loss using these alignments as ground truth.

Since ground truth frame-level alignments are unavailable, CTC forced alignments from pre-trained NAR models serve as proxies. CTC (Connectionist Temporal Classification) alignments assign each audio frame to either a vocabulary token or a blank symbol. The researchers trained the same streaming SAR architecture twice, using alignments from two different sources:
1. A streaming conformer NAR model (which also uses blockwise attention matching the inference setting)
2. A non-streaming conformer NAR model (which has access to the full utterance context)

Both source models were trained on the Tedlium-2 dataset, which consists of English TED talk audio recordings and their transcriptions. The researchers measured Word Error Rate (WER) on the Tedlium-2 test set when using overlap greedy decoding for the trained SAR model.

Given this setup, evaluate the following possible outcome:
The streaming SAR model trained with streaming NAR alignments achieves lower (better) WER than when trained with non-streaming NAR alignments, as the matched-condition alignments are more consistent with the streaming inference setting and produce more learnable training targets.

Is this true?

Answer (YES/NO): YES